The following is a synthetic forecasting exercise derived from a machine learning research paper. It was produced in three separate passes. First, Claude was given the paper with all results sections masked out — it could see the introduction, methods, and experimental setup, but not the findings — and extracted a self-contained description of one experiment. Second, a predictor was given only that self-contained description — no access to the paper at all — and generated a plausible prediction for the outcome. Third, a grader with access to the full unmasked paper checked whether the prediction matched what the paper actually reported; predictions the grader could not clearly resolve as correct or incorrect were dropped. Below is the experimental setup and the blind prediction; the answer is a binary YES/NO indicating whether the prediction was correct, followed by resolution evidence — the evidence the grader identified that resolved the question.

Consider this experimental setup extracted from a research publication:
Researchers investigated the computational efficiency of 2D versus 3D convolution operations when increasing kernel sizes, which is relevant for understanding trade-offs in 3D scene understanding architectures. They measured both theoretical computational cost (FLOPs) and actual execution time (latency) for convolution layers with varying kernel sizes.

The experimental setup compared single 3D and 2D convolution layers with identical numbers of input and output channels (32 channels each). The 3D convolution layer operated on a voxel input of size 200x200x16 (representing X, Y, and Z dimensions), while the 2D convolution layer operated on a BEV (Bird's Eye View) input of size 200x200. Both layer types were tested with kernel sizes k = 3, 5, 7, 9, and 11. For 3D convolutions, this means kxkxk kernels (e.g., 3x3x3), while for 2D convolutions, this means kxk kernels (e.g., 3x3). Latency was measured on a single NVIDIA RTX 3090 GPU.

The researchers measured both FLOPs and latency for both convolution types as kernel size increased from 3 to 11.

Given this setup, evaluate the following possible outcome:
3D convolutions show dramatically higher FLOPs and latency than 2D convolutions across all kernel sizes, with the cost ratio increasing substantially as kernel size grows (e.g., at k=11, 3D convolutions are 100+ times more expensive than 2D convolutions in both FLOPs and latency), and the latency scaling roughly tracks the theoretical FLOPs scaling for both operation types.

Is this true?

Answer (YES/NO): NO